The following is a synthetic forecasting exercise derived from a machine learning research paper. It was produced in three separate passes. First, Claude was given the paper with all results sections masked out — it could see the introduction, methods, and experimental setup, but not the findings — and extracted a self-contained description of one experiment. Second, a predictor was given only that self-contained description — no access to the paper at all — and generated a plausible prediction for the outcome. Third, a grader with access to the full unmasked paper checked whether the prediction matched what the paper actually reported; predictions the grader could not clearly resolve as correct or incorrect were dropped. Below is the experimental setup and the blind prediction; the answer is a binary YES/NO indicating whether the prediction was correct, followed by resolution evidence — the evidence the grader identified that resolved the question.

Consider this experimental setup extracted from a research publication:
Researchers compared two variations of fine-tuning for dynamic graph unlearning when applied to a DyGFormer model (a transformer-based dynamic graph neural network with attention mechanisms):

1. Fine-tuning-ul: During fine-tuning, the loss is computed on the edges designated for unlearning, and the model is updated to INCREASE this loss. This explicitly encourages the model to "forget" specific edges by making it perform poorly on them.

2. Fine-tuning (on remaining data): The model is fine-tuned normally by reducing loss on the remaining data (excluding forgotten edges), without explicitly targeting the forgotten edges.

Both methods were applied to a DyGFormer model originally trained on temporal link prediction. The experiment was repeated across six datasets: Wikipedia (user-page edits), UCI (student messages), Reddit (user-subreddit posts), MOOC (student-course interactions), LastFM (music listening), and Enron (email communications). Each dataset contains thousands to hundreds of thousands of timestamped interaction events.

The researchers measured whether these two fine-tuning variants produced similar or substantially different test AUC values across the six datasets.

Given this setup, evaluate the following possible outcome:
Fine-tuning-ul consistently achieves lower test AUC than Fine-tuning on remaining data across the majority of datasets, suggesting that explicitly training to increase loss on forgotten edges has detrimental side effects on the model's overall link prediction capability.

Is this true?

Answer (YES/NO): YES